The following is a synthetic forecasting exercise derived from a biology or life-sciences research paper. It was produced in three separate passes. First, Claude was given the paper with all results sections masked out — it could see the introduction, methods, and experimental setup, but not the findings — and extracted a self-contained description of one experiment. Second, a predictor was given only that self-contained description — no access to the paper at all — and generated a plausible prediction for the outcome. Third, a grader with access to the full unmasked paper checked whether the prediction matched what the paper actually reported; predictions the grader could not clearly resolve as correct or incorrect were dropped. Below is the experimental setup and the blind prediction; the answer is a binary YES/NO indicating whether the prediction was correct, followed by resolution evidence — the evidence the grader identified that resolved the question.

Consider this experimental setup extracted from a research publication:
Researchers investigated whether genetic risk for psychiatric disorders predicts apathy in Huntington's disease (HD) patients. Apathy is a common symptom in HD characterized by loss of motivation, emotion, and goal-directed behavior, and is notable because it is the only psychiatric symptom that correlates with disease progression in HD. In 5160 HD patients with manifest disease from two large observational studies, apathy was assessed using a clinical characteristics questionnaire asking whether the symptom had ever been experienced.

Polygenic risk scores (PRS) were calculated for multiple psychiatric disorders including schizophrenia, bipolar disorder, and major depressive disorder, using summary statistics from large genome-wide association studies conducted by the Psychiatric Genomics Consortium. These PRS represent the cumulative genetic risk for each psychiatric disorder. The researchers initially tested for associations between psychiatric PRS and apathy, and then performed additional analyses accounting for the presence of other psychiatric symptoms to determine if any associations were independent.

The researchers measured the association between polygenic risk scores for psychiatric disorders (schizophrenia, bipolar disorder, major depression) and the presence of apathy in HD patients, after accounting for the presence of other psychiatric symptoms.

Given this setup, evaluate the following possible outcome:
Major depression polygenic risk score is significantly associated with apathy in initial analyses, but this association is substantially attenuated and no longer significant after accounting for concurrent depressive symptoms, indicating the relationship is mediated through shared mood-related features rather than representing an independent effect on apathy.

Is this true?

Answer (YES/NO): NO